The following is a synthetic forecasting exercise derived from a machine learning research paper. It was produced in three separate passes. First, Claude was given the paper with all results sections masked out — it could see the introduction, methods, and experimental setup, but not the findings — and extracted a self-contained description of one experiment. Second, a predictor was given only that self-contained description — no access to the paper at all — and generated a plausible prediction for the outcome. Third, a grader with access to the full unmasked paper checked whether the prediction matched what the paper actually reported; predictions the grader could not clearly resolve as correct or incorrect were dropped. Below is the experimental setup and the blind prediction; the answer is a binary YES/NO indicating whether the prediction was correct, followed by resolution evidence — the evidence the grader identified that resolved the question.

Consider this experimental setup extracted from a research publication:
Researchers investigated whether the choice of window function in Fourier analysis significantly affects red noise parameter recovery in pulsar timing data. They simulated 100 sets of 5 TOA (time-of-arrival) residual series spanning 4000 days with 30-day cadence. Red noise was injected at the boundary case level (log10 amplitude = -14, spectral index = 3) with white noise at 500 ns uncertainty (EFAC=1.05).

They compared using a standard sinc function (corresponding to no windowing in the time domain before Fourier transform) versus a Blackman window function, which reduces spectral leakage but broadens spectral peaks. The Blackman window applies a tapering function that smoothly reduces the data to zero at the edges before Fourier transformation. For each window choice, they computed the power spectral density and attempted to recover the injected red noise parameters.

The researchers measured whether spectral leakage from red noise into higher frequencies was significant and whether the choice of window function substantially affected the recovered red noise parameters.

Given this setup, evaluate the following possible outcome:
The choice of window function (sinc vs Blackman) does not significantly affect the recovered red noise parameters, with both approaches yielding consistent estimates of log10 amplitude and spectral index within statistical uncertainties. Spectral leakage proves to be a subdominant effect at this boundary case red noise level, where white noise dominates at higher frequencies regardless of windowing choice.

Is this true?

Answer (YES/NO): YES